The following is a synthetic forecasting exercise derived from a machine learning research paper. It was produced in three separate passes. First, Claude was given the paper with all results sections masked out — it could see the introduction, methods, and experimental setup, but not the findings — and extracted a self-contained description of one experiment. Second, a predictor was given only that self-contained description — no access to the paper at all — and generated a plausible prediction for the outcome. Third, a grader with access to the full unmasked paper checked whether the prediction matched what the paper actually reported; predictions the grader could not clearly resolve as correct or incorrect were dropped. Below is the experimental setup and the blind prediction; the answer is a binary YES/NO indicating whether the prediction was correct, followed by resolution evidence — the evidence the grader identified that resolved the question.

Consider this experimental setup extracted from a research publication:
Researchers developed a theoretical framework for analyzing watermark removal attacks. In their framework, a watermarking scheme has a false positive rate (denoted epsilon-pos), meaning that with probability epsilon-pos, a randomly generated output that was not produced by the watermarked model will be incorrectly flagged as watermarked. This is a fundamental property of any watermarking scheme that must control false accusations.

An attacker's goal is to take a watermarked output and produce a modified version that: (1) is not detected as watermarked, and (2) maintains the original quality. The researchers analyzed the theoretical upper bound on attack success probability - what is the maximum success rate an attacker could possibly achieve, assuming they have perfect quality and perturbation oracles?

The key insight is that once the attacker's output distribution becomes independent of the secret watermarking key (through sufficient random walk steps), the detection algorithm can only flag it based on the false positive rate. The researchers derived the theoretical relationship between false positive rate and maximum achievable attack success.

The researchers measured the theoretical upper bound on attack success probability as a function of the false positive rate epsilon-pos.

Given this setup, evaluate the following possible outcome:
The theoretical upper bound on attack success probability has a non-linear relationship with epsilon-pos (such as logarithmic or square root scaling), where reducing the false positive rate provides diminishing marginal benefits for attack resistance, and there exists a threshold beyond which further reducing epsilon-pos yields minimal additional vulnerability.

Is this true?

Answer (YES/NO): NO